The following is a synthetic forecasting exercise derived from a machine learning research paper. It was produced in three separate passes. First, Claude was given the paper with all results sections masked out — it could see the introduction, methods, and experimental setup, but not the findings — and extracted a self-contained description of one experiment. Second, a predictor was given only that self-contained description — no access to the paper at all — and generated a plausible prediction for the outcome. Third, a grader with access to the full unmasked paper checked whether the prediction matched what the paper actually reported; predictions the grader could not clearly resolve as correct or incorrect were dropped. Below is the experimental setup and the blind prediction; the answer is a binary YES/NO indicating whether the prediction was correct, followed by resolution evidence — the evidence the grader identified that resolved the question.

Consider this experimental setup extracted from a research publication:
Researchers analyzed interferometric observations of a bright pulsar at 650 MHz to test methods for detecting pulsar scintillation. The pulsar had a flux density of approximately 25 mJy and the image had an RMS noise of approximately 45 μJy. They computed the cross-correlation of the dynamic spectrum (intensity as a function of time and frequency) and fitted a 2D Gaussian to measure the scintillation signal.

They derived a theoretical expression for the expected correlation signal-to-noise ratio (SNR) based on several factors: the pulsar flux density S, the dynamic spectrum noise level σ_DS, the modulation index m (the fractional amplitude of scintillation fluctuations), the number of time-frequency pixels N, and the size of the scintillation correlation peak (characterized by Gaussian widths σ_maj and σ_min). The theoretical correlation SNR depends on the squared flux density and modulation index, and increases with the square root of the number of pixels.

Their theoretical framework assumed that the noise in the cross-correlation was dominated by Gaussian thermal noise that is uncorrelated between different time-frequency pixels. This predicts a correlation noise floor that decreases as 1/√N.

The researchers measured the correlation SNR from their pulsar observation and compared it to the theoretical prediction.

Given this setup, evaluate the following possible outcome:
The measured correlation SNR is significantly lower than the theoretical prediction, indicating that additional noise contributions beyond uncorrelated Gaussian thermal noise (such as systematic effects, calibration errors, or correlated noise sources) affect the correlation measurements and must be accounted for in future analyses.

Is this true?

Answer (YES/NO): YES